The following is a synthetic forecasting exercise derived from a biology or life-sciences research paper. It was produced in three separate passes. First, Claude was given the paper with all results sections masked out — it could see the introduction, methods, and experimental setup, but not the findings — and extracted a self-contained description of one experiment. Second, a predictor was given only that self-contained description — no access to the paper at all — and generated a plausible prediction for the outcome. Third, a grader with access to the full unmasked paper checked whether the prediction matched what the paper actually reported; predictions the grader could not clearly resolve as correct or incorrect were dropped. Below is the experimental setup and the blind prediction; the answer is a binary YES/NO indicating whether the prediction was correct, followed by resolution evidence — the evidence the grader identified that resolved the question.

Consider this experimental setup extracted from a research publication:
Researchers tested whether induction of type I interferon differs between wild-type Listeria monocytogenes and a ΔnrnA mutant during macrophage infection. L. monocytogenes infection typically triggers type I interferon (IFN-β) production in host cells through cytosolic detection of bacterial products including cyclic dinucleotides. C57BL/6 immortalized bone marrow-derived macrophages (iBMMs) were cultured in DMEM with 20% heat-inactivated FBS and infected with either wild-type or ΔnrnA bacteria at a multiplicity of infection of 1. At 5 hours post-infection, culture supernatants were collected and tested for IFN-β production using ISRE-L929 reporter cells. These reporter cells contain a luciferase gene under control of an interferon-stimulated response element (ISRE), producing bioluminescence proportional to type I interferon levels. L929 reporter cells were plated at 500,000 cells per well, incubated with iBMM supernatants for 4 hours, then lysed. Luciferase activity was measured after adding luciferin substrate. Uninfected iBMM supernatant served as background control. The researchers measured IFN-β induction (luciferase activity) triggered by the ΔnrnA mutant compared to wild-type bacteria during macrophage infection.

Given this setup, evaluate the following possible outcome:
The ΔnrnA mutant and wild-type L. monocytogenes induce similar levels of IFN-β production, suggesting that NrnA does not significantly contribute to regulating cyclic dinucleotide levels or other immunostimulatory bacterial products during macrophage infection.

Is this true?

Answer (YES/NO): YES